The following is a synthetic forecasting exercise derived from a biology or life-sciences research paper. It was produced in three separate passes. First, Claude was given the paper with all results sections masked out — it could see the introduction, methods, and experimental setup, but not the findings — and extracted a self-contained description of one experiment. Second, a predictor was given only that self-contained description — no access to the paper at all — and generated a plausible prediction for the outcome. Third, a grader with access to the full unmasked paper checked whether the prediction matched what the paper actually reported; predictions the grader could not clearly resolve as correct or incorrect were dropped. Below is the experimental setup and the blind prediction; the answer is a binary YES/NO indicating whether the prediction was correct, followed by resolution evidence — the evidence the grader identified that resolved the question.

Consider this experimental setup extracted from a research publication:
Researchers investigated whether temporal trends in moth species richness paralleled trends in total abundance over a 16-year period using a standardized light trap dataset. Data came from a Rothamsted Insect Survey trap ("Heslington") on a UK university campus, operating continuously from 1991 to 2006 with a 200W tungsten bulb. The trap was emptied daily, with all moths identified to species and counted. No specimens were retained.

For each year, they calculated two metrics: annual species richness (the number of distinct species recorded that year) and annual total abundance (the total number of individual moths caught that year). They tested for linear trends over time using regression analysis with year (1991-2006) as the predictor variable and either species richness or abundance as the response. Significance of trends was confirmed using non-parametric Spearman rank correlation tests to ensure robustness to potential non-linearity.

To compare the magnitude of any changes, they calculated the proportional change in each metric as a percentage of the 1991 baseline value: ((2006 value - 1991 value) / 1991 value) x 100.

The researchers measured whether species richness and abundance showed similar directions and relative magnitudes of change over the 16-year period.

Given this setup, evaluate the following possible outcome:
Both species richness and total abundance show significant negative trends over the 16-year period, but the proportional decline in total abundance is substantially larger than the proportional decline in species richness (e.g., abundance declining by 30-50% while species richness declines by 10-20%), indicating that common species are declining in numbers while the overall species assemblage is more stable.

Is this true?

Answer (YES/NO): YES